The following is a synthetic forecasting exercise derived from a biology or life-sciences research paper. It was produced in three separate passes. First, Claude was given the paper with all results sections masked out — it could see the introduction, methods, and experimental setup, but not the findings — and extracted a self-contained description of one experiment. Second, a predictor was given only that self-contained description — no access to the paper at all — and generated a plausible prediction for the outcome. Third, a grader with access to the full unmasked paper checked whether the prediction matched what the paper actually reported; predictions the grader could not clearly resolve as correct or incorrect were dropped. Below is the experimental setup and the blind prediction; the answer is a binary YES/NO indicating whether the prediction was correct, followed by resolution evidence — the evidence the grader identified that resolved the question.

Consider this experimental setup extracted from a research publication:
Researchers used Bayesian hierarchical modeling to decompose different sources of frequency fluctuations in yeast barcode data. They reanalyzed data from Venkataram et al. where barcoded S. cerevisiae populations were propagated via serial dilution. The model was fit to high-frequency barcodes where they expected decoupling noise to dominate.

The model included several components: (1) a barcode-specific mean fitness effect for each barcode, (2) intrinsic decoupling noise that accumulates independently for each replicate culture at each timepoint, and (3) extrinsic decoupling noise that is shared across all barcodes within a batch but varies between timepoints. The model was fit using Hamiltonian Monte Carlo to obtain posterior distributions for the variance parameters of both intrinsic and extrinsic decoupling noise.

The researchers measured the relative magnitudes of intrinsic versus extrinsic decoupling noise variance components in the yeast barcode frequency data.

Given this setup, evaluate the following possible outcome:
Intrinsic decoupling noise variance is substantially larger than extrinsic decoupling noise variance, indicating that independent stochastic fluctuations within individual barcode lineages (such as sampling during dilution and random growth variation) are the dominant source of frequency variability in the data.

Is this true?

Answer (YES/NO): NO